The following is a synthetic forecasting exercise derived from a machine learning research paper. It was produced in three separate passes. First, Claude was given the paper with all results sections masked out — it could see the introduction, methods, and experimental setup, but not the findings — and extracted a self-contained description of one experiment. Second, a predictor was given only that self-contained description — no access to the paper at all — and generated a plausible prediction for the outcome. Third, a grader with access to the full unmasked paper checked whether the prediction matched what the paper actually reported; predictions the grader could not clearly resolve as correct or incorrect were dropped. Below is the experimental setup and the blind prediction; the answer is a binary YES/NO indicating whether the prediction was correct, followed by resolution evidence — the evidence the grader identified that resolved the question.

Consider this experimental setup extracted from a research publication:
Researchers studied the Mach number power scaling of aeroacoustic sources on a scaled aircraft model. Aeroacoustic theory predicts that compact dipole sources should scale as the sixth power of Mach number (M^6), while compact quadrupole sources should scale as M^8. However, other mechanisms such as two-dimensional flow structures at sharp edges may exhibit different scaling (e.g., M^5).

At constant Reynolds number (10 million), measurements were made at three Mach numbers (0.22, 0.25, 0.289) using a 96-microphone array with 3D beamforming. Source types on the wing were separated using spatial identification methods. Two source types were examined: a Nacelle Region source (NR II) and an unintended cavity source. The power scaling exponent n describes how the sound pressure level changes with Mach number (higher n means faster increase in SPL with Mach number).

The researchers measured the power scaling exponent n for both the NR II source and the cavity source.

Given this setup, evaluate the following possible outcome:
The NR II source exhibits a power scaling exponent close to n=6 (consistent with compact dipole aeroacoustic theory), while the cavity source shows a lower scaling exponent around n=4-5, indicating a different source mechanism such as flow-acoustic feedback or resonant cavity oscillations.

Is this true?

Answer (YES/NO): NO